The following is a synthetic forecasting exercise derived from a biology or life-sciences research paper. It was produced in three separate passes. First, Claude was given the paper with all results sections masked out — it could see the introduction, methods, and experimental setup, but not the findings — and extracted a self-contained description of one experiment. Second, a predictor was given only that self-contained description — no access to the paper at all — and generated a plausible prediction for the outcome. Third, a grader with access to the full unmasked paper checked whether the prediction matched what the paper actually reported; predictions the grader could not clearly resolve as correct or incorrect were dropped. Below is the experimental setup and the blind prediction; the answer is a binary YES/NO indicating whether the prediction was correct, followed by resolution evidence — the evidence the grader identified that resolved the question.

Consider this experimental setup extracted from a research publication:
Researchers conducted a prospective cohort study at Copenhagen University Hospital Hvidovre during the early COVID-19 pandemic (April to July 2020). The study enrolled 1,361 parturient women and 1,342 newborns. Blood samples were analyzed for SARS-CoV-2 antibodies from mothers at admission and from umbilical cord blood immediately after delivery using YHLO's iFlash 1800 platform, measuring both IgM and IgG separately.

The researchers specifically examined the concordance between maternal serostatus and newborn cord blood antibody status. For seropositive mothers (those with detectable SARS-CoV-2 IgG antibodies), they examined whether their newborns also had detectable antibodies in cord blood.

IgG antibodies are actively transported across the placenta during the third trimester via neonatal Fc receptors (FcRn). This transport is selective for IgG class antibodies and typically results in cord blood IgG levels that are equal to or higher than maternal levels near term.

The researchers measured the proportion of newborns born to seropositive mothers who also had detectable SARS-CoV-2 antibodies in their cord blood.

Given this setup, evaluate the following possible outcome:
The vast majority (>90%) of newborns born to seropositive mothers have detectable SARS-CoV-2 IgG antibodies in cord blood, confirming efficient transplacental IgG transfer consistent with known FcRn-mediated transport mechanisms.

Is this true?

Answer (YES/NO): NO